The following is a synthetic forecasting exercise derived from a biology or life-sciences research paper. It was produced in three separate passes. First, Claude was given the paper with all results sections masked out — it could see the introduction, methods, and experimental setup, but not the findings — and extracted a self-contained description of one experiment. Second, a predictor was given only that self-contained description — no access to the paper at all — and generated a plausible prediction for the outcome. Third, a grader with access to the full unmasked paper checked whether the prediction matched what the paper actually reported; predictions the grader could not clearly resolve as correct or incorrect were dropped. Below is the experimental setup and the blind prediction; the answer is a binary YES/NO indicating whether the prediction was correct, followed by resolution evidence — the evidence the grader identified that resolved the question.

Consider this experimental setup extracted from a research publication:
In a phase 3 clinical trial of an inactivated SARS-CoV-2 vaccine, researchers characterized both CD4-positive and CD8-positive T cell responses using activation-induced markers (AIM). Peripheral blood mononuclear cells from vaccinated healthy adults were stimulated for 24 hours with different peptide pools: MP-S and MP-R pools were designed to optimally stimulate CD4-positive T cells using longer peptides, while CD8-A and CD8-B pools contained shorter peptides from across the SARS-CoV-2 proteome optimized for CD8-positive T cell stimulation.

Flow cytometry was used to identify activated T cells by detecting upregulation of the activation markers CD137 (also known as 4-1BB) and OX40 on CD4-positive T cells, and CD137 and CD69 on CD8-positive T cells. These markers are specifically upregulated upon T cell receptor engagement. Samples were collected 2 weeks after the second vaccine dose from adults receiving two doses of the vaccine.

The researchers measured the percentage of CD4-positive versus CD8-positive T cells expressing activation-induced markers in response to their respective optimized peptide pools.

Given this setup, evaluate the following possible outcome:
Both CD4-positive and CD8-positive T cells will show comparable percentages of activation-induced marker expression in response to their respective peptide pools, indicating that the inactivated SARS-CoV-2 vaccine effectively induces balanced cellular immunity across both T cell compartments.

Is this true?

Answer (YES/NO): NO